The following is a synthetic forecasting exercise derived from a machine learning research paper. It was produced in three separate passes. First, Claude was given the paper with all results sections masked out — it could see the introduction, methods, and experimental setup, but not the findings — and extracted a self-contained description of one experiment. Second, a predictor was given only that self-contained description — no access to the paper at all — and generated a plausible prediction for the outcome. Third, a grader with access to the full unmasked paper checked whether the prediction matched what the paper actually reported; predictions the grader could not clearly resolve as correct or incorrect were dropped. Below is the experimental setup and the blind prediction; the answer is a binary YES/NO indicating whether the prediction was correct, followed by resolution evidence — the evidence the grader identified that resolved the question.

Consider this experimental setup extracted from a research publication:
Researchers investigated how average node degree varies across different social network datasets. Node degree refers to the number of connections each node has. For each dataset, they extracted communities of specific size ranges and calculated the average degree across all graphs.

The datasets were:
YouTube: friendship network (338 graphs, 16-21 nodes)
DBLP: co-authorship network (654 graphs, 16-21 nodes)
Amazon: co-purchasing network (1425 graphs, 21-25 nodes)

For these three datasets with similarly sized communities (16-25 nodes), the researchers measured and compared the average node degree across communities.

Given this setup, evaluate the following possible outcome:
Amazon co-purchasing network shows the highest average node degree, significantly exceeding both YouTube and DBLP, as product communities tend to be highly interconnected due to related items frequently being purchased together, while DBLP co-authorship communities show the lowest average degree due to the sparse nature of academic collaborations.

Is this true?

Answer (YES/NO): NO